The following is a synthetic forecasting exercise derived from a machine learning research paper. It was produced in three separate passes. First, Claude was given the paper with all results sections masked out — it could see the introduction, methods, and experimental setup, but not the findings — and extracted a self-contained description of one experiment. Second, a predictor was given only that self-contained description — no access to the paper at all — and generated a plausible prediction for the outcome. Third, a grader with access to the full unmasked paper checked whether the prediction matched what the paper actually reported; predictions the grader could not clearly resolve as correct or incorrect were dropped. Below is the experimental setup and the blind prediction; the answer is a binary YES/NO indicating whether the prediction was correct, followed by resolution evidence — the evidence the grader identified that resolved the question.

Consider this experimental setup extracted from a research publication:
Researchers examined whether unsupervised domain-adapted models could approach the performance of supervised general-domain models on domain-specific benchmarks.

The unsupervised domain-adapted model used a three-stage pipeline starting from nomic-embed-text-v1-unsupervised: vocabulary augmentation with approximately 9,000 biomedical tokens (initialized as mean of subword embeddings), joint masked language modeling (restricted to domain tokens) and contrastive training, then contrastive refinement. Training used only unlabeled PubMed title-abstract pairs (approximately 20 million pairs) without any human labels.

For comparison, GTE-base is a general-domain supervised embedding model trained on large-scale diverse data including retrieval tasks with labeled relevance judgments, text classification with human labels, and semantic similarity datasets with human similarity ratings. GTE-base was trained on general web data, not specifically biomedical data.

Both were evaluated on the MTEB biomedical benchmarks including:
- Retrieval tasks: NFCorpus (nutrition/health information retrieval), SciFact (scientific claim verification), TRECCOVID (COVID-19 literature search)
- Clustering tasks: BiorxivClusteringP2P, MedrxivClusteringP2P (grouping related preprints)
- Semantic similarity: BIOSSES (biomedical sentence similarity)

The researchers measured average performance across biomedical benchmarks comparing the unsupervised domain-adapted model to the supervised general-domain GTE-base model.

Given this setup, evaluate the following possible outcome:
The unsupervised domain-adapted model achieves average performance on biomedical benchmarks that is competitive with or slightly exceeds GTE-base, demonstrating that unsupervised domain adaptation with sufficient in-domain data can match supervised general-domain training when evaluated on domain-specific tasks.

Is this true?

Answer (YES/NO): NO